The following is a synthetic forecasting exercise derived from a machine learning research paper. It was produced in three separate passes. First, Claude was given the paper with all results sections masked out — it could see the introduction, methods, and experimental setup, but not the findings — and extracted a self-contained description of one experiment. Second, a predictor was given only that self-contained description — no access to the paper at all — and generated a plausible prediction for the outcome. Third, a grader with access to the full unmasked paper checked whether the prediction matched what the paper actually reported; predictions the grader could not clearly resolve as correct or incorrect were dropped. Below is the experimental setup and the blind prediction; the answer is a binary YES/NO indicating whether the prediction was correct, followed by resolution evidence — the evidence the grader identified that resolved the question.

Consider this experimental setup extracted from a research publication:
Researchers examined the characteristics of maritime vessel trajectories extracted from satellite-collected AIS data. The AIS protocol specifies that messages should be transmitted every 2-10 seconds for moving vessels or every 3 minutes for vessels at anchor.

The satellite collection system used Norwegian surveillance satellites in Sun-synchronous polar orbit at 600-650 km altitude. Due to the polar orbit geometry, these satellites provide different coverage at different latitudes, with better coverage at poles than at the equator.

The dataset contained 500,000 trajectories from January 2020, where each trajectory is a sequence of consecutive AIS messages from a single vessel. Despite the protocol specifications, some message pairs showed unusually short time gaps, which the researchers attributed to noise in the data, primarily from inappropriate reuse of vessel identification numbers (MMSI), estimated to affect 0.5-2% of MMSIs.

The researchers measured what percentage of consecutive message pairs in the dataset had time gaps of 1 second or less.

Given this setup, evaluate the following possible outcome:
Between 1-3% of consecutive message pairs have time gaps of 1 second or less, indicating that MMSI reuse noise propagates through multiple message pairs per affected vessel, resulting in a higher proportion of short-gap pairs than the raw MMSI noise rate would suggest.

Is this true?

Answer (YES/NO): NO